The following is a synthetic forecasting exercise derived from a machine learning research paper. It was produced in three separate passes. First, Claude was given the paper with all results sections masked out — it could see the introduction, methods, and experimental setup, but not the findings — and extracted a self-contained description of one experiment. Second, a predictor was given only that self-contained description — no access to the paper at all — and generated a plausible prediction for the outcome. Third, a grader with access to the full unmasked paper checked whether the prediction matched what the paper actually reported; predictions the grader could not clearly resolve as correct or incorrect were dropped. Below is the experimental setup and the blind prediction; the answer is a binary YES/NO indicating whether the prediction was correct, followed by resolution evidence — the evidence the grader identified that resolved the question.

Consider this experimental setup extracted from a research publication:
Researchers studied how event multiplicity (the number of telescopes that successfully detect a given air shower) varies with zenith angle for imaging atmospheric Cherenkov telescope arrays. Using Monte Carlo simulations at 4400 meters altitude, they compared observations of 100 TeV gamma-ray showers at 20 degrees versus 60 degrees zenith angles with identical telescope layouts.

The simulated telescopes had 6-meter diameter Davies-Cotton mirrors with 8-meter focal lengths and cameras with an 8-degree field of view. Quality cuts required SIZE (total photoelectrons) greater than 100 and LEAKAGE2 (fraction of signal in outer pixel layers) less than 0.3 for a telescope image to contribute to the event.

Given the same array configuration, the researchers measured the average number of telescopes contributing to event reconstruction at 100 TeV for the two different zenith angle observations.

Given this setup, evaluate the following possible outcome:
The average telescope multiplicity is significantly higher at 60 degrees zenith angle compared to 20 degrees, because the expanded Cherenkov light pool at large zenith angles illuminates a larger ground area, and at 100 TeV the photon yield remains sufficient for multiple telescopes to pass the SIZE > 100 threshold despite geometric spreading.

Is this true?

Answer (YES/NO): YES